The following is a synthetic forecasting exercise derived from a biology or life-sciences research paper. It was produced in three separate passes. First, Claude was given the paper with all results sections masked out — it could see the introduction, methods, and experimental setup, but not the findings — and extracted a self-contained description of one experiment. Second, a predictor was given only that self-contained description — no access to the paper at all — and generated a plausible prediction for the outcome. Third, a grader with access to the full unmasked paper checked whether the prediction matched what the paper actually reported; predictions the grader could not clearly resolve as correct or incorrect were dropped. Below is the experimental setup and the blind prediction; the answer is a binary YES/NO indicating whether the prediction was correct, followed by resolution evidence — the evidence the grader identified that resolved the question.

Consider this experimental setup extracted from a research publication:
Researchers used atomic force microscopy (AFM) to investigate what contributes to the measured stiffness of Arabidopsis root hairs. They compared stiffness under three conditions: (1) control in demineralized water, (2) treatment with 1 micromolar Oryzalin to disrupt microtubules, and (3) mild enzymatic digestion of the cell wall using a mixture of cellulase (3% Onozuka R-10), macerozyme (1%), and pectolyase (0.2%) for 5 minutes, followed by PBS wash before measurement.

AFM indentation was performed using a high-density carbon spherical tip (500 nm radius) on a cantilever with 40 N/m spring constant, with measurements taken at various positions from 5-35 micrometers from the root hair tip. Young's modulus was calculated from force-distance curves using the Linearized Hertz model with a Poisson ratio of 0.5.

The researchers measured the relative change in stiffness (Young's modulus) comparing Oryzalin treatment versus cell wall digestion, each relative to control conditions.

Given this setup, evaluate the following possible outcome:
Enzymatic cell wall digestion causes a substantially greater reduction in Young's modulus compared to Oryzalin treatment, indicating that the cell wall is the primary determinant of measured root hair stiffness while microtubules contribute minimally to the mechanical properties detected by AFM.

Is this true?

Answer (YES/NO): YES